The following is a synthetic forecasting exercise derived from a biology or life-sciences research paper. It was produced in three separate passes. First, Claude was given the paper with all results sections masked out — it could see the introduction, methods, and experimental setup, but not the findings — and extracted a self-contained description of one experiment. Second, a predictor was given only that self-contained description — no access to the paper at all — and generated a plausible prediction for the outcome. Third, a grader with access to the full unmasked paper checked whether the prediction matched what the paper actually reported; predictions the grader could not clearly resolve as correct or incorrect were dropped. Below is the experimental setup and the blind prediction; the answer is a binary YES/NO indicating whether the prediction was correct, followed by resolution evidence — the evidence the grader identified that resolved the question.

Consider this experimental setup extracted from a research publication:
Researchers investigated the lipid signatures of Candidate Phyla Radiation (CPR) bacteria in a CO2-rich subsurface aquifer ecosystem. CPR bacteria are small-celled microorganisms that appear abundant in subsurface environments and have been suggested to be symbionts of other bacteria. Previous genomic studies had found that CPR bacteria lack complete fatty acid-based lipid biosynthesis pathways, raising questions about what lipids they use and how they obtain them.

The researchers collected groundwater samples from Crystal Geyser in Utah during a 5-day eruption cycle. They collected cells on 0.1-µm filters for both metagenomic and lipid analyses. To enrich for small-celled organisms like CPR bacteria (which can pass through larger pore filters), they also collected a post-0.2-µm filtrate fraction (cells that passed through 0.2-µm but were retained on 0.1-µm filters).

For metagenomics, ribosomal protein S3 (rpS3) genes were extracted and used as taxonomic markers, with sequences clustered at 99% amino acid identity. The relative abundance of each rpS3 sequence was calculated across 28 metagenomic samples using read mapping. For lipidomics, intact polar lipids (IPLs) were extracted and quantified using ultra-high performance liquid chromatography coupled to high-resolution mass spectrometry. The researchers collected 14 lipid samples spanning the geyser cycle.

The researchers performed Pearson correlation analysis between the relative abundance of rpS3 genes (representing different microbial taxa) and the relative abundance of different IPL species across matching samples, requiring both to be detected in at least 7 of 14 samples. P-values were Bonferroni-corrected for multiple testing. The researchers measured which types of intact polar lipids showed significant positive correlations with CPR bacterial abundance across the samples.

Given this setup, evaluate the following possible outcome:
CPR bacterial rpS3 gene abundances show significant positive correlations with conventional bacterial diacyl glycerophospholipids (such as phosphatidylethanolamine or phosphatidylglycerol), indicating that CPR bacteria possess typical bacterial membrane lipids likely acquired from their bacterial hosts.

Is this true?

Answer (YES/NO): NO